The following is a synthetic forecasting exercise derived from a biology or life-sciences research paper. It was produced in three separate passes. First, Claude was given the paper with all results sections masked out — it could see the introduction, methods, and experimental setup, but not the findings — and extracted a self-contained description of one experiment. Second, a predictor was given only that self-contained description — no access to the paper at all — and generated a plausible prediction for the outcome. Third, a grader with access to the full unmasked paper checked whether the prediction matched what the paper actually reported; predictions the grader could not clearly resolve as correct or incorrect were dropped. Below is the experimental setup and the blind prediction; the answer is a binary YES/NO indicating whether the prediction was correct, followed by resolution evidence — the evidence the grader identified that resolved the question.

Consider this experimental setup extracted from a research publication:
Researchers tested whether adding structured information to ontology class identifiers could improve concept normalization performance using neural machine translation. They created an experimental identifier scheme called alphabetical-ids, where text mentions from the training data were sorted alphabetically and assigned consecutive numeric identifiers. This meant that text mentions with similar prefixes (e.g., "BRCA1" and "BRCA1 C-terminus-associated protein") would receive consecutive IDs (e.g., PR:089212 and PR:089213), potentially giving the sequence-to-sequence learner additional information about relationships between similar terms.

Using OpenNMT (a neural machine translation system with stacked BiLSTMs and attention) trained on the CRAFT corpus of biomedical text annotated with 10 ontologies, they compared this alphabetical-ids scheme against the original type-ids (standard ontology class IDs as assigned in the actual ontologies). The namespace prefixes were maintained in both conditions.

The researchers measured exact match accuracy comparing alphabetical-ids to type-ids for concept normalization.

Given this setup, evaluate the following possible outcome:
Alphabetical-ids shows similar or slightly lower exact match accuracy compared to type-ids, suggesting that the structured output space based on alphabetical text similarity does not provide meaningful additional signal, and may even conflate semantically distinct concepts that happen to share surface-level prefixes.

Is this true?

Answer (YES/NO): YES